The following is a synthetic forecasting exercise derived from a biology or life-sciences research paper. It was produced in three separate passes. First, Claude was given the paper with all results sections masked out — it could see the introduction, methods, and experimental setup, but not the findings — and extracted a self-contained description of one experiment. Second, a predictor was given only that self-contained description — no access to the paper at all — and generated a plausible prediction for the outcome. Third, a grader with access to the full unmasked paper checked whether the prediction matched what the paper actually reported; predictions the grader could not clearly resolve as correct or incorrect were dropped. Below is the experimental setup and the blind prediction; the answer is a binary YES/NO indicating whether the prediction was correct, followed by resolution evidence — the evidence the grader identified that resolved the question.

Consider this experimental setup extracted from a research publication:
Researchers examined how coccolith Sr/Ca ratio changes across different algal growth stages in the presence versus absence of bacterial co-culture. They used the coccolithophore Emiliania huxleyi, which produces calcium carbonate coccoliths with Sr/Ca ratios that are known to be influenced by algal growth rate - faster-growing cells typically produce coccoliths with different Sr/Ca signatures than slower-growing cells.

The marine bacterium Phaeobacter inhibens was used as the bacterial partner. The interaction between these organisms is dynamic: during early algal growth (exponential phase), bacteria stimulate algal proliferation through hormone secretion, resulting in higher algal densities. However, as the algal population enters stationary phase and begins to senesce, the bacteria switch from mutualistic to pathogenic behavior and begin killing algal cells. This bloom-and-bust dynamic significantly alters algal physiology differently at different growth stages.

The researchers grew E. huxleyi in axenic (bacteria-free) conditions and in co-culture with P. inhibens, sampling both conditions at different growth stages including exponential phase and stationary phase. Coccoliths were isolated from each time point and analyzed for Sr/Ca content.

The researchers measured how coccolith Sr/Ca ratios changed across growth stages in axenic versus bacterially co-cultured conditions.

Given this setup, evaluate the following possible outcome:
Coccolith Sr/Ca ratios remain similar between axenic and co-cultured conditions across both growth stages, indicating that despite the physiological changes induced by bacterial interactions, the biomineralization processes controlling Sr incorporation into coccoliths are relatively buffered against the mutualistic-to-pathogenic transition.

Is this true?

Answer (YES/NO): YES